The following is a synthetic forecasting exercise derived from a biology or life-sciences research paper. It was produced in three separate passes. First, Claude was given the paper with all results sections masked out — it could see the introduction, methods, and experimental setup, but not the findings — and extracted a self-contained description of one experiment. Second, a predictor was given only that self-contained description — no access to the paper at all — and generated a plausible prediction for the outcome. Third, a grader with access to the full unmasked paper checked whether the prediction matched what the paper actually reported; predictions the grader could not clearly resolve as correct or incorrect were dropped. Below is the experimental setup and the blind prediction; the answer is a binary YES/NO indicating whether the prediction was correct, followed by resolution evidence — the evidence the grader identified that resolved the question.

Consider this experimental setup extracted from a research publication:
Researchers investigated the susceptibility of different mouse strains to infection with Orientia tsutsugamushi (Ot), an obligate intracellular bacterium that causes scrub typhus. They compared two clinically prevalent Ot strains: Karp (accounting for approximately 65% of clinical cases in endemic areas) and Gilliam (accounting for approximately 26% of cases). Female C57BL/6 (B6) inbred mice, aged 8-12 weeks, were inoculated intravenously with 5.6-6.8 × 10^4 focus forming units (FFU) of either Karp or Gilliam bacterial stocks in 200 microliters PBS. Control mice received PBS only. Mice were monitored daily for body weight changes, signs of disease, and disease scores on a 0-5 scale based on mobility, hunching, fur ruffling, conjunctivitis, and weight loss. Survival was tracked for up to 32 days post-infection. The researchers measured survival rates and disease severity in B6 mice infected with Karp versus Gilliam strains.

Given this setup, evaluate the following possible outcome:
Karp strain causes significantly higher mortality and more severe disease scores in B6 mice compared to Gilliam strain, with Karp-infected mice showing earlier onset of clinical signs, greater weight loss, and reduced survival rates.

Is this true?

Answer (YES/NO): YES